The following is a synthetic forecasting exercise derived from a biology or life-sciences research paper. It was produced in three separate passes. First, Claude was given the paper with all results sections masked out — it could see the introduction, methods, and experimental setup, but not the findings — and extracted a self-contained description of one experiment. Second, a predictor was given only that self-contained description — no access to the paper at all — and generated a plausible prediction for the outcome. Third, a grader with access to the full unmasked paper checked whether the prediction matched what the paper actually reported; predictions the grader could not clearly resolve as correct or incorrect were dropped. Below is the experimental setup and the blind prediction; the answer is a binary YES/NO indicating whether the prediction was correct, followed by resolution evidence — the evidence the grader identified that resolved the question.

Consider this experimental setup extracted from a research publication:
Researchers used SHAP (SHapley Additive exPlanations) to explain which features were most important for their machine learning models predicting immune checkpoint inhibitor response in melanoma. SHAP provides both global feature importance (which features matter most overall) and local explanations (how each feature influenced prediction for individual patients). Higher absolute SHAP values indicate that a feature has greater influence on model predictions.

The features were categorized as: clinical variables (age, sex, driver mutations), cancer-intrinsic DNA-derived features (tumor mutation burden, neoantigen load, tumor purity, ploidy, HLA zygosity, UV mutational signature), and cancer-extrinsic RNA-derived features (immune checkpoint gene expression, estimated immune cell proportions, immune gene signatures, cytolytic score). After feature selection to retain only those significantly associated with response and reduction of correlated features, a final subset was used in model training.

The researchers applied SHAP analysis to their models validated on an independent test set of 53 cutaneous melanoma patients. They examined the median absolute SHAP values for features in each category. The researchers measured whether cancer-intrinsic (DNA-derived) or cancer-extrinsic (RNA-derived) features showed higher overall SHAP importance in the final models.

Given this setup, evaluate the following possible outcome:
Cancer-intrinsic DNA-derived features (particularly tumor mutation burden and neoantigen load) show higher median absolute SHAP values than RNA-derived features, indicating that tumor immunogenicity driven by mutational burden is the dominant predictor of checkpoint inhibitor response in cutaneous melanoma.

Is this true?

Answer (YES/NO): NO